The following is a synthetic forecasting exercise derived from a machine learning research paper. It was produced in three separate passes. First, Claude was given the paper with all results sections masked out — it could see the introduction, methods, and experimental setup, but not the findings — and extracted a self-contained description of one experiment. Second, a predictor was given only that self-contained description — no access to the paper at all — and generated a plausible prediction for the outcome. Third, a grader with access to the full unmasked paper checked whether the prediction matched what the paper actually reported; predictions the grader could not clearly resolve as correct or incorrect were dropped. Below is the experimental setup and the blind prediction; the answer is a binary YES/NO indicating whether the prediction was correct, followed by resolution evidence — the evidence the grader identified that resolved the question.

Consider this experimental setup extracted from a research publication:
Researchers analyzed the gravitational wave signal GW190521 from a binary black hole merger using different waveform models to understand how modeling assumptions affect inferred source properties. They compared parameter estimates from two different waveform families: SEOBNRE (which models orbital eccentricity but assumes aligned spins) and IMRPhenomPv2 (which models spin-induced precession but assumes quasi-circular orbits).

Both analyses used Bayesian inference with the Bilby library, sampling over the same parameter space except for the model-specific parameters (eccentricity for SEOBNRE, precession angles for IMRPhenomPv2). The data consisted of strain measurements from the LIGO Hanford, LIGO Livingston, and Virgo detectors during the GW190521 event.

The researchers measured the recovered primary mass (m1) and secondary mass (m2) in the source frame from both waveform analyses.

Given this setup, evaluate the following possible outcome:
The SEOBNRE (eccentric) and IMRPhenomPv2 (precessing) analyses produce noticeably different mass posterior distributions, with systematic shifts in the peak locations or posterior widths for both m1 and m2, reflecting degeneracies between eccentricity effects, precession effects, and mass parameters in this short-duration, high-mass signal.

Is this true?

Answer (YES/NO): YES